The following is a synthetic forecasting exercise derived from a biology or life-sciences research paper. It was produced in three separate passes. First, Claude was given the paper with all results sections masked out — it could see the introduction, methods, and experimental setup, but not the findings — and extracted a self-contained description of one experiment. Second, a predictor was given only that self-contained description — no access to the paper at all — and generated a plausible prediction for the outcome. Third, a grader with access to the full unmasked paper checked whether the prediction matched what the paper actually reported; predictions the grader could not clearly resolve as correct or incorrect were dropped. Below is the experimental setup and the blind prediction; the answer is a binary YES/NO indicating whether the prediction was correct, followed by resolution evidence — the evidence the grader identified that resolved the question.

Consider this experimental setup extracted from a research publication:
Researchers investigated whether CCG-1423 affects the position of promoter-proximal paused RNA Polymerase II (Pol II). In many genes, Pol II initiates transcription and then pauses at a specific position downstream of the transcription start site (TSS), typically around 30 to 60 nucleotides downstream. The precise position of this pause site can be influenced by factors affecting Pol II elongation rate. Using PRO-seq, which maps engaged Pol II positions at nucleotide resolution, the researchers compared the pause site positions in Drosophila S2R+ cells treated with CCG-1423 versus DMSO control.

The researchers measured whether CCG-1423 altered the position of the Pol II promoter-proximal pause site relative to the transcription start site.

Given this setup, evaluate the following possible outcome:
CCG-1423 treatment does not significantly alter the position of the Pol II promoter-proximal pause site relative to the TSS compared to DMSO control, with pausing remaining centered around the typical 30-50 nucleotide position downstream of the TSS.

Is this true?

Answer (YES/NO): NO